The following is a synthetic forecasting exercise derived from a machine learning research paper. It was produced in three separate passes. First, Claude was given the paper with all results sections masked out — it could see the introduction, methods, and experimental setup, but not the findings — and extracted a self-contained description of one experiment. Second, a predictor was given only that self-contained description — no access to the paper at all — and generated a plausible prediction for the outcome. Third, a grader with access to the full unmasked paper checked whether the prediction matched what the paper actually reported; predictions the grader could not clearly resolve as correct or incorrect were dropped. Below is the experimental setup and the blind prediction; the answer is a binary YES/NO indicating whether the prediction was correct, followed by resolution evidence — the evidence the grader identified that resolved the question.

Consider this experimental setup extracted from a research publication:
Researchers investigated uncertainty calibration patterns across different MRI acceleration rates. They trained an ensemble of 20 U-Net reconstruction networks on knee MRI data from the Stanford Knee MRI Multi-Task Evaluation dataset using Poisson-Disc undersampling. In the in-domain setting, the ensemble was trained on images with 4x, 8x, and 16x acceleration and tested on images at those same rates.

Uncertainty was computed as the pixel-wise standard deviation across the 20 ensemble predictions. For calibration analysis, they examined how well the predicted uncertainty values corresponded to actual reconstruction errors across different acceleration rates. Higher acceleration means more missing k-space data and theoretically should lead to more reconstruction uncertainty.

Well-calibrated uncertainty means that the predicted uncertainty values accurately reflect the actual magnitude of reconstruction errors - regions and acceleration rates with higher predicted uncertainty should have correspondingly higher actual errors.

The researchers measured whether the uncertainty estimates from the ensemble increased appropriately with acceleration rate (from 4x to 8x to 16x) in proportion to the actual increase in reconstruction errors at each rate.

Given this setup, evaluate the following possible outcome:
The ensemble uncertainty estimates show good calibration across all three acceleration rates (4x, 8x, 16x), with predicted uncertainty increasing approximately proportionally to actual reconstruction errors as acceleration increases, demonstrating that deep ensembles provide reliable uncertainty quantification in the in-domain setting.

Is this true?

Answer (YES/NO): NO